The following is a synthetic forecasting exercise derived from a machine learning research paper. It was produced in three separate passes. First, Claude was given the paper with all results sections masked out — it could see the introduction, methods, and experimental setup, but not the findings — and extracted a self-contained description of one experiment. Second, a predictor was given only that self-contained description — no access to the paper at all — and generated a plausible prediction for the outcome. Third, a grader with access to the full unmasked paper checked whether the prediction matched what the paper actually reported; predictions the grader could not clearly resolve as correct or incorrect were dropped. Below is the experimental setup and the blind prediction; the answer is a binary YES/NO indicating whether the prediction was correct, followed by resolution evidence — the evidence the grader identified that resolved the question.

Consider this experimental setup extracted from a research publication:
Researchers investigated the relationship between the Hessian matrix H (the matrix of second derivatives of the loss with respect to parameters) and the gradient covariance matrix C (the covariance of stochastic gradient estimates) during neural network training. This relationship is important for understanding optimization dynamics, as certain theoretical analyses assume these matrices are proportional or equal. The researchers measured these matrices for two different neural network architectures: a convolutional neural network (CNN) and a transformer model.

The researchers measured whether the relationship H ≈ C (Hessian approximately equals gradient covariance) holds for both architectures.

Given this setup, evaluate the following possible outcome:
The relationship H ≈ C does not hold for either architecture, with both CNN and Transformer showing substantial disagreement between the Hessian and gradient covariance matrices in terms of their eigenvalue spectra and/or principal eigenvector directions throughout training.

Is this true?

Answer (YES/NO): NO